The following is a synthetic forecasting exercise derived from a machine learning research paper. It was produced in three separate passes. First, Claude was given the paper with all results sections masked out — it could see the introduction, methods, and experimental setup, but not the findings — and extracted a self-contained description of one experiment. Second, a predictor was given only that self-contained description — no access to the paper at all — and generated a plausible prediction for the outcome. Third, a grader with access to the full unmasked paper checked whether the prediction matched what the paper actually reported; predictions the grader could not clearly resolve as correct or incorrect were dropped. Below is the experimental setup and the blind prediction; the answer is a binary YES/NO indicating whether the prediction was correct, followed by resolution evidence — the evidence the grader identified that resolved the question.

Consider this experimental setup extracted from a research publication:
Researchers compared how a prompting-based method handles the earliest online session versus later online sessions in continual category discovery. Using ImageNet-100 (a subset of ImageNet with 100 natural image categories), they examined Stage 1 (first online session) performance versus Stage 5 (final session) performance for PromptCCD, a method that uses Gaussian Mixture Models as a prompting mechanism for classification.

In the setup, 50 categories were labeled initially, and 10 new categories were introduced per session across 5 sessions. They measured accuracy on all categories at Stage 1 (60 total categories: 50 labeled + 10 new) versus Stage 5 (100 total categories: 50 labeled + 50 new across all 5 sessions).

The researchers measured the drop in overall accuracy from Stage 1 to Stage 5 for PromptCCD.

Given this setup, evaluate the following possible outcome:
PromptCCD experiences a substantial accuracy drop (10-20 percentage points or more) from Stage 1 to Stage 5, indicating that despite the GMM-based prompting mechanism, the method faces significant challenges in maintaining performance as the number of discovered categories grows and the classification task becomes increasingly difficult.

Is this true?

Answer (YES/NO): YES